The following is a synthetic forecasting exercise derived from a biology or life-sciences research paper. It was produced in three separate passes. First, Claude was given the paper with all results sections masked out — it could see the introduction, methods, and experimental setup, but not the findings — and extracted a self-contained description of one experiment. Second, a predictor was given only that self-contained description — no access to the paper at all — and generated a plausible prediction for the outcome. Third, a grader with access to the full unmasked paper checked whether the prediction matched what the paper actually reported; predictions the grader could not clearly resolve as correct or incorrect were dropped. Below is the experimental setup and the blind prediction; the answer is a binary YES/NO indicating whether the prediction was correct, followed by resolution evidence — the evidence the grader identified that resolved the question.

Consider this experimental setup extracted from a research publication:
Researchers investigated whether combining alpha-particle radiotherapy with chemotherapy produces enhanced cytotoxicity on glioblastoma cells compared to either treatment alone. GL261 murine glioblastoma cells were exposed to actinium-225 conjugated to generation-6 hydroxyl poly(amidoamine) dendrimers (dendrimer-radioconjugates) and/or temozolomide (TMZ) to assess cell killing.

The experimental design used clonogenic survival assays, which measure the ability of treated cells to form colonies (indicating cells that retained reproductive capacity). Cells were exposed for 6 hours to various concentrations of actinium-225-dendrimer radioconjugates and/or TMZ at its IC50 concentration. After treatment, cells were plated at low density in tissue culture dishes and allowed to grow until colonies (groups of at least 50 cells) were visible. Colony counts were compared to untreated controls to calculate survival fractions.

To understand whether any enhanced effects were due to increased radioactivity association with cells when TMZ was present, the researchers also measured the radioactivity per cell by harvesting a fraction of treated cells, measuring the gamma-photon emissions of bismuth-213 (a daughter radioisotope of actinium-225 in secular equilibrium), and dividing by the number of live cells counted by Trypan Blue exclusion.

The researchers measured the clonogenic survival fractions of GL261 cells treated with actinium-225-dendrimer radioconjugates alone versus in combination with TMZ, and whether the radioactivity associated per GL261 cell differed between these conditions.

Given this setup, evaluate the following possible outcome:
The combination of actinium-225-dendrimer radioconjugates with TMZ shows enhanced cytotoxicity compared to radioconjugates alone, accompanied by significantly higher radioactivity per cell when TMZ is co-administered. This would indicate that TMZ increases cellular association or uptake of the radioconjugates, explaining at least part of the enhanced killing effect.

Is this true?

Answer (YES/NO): YES